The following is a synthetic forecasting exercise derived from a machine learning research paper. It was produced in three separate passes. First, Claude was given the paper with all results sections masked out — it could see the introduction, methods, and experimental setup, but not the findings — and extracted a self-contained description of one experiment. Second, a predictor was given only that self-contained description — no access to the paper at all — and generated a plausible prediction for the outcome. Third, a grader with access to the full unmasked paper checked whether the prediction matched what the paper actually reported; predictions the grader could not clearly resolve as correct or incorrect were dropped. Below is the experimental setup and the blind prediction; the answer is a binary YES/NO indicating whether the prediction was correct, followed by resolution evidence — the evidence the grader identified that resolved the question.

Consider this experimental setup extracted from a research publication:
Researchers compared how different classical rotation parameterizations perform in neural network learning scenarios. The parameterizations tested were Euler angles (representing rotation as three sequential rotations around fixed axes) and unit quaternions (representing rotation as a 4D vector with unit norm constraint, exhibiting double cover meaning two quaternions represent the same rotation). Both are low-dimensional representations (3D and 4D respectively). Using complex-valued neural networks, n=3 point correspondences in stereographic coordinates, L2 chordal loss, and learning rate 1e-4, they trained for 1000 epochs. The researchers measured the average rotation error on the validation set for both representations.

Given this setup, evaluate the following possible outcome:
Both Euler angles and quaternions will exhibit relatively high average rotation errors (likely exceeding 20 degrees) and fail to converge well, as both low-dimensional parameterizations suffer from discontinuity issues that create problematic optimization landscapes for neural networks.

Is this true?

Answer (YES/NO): NO